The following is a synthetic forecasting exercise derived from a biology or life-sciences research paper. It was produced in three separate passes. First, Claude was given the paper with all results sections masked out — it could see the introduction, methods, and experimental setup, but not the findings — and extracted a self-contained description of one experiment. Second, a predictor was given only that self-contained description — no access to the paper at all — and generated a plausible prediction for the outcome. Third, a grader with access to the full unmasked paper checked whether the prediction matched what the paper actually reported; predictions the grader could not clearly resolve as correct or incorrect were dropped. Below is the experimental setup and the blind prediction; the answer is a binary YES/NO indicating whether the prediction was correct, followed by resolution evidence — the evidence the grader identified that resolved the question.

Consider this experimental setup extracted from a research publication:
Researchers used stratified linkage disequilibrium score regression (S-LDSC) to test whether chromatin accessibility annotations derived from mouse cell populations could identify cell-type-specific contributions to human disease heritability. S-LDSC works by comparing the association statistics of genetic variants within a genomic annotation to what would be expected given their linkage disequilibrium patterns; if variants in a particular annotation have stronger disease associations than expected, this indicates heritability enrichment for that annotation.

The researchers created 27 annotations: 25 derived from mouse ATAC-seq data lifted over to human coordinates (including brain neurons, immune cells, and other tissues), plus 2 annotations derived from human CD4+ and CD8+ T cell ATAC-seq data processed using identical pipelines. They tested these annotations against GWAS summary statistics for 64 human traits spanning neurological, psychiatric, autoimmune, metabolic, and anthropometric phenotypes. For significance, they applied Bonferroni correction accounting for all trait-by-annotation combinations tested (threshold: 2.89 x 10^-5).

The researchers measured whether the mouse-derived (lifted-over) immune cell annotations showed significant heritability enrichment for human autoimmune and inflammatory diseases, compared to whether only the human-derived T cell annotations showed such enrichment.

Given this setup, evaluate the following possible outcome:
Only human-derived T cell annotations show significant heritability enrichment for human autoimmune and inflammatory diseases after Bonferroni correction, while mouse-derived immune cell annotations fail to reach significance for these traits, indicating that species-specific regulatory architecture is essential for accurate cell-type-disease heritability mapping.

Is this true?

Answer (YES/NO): NO